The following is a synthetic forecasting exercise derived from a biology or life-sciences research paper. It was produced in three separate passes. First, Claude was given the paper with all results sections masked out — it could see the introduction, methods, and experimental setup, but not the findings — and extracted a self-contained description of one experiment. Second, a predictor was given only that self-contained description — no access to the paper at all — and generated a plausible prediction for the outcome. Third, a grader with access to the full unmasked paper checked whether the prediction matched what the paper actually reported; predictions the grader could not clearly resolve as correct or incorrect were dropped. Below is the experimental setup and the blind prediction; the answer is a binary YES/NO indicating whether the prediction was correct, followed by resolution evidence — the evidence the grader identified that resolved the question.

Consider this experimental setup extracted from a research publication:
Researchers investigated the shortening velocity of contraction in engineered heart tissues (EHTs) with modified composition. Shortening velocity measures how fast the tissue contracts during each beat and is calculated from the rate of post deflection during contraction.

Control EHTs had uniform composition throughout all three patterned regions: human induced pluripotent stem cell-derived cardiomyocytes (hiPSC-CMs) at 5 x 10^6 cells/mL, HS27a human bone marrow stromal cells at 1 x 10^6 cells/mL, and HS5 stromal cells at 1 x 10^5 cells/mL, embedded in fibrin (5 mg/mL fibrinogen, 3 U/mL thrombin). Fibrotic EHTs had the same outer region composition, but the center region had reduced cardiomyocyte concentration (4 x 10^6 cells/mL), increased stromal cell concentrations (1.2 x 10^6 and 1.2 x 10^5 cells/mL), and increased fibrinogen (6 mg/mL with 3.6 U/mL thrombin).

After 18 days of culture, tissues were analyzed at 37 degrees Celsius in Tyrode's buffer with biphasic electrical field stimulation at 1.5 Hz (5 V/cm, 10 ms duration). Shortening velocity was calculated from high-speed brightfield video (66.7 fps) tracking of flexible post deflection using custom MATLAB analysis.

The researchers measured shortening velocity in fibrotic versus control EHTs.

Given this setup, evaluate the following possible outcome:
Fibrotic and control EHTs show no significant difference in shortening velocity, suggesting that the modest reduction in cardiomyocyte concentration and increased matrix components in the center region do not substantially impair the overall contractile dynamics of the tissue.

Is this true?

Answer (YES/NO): YES